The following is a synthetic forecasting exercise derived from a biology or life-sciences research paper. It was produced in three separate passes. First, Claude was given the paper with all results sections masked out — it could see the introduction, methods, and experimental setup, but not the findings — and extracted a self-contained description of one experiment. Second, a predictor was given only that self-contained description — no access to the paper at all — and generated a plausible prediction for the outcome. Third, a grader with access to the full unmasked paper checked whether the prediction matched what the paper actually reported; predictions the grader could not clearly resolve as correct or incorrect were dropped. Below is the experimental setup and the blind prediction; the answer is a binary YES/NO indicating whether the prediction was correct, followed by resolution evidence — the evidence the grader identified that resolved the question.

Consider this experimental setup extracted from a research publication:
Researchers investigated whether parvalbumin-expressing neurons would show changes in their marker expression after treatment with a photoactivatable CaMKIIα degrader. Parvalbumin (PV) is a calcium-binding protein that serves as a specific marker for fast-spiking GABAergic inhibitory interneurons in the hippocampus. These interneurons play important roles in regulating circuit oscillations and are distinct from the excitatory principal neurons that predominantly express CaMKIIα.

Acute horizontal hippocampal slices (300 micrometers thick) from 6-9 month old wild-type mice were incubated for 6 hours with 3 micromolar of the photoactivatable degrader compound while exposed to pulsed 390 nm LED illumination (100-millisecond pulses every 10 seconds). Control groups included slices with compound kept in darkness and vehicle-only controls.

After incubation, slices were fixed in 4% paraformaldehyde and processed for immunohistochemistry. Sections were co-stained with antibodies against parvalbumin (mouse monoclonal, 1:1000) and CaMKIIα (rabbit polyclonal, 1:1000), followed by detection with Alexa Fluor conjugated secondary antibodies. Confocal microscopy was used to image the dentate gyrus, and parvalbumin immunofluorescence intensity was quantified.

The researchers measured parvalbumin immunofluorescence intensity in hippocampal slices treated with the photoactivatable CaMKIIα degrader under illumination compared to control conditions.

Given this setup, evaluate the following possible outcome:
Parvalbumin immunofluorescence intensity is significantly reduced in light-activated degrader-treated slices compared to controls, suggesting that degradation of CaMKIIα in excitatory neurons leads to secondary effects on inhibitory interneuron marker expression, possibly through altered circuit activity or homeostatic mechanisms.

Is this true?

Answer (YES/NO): NO